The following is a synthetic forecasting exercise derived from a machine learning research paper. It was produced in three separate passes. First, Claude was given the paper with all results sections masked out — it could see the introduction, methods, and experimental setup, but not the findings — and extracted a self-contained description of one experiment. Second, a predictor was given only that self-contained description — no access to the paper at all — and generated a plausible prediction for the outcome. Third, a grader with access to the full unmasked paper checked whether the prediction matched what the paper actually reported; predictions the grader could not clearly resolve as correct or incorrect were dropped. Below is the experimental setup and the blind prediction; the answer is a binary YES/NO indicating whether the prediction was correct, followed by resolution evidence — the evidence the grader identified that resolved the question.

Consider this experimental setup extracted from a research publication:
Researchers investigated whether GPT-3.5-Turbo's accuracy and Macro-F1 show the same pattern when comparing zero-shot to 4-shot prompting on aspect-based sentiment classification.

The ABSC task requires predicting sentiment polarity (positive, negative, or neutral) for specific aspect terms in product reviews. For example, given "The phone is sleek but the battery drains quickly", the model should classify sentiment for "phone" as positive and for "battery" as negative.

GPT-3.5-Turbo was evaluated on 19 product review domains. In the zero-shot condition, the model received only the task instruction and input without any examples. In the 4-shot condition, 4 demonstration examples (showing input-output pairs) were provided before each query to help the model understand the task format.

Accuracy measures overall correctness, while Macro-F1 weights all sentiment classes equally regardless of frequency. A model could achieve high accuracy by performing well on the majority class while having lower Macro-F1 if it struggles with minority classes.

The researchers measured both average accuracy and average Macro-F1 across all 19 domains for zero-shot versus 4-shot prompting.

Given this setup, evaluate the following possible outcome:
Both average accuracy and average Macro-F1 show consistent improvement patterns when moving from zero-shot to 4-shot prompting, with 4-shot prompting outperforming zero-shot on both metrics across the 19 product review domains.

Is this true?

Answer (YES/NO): NO